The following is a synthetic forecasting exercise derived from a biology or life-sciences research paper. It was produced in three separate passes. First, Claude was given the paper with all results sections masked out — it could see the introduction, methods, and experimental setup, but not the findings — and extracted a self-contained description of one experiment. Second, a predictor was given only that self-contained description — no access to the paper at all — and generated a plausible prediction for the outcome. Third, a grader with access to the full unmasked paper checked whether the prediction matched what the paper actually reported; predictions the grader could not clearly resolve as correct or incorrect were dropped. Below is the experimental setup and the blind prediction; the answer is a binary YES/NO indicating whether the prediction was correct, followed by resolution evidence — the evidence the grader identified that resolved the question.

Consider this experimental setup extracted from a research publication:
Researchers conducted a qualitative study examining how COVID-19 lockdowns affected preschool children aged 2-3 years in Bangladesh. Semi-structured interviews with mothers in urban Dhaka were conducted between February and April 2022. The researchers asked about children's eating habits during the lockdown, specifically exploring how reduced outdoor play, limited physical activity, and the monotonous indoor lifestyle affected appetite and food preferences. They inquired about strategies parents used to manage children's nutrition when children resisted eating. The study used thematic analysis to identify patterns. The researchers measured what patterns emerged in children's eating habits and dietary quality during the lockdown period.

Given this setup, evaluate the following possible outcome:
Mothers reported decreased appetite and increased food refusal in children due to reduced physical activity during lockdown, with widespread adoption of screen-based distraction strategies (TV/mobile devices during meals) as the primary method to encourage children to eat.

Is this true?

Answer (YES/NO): NO